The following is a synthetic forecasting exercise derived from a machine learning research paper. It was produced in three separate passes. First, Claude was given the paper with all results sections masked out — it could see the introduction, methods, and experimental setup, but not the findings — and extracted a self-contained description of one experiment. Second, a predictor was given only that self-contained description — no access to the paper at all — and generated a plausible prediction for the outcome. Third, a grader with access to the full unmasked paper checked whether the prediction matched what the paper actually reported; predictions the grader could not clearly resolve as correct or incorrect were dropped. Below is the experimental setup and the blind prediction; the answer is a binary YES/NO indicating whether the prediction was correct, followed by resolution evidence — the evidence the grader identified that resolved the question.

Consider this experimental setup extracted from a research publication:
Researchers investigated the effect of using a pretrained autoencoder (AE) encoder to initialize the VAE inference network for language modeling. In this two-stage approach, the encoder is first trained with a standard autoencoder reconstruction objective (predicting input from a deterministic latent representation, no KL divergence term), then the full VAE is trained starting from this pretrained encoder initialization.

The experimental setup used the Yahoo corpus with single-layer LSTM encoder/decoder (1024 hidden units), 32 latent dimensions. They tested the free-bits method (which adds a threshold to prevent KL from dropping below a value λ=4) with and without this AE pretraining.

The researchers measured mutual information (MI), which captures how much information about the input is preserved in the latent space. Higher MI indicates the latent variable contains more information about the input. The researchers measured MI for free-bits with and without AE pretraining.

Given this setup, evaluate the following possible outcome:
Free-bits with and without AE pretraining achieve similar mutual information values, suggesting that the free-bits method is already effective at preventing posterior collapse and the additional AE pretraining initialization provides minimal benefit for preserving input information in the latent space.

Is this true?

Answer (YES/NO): NO